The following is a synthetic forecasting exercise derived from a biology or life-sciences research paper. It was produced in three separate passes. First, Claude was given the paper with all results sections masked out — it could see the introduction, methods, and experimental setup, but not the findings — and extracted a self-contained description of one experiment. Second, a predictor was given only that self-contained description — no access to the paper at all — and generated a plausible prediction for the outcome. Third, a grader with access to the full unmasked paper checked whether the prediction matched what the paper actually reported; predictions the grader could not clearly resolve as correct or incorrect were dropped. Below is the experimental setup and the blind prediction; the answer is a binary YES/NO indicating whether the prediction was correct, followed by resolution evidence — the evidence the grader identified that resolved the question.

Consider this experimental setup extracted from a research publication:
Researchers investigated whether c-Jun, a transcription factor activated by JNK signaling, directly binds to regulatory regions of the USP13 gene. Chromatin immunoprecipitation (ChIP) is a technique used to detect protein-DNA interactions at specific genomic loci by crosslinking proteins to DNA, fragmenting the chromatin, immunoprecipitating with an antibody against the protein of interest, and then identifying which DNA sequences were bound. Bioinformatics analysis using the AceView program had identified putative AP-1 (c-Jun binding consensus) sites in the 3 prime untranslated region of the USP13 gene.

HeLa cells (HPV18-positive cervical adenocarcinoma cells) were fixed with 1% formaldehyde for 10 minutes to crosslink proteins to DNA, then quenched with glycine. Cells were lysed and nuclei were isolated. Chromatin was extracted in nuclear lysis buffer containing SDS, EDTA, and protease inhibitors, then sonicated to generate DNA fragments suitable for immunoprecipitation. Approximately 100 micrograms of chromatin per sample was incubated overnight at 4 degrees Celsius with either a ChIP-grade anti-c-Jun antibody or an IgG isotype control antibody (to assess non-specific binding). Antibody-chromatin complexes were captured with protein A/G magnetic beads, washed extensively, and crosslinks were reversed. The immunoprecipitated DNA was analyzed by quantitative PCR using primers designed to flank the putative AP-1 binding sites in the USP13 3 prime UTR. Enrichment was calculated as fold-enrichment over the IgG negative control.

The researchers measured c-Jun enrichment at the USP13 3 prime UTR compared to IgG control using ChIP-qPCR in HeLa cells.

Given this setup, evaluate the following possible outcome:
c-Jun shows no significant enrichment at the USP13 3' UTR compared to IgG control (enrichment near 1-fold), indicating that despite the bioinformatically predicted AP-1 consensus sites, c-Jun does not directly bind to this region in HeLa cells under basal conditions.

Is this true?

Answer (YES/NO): NO